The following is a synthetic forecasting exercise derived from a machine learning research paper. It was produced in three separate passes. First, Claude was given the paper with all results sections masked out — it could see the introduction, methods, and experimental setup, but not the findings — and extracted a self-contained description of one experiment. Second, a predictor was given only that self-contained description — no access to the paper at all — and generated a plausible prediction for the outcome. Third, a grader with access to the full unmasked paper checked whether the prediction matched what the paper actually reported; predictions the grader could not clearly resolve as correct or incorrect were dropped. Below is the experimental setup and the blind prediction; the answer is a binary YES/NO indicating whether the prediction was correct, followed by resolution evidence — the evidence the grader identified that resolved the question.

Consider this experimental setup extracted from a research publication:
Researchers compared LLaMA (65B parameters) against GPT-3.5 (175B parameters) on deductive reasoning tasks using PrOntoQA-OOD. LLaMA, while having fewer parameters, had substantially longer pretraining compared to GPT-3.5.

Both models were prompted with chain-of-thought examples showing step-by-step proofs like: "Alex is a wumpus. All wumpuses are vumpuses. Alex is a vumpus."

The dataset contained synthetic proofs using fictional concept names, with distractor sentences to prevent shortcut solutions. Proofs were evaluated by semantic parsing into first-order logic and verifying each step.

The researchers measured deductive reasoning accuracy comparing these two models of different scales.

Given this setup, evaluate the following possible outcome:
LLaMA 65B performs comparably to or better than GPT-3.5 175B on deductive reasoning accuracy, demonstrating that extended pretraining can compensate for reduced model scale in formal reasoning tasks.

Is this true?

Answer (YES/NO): NO